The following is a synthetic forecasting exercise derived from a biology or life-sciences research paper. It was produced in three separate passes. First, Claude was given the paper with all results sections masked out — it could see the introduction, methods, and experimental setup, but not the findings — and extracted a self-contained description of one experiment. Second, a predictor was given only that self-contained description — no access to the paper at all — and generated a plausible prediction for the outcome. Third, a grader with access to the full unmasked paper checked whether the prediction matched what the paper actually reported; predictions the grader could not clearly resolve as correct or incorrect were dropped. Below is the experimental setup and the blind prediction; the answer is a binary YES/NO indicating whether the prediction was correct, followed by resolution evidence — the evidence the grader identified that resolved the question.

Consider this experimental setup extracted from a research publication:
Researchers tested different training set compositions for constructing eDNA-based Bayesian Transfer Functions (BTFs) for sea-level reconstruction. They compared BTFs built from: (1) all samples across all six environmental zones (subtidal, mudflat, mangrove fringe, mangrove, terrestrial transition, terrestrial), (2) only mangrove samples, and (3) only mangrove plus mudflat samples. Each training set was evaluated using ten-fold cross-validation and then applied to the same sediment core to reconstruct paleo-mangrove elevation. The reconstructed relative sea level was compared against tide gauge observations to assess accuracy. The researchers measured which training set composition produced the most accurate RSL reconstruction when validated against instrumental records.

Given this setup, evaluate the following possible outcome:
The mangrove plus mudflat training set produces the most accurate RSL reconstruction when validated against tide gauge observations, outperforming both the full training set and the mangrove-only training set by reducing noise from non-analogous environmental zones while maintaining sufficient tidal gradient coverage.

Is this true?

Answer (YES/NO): NO